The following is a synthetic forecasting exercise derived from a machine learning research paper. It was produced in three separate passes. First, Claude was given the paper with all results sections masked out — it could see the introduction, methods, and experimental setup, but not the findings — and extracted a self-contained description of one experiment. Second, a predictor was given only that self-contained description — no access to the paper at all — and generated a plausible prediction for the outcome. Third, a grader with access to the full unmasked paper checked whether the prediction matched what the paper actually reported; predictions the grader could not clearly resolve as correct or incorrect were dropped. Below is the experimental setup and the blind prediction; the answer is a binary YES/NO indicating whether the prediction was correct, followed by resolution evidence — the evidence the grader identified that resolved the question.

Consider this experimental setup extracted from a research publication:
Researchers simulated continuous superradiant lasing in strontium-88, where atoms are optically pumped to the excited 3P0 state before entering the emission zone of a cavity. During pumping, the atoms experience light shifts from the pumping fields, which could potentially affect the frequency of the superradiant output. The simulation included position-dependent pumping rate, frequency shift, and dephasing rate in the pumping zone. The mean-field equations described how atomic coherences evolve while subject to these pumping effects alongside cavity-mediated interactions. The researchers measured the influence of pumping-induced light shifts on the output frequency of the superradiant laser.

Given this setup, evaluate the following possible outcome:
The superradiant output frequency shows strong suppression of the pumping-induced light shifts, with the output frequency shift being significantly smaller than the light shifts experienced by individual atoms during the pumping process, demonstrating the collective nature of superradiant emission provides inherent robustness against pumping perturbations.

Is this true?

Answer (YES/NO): NO